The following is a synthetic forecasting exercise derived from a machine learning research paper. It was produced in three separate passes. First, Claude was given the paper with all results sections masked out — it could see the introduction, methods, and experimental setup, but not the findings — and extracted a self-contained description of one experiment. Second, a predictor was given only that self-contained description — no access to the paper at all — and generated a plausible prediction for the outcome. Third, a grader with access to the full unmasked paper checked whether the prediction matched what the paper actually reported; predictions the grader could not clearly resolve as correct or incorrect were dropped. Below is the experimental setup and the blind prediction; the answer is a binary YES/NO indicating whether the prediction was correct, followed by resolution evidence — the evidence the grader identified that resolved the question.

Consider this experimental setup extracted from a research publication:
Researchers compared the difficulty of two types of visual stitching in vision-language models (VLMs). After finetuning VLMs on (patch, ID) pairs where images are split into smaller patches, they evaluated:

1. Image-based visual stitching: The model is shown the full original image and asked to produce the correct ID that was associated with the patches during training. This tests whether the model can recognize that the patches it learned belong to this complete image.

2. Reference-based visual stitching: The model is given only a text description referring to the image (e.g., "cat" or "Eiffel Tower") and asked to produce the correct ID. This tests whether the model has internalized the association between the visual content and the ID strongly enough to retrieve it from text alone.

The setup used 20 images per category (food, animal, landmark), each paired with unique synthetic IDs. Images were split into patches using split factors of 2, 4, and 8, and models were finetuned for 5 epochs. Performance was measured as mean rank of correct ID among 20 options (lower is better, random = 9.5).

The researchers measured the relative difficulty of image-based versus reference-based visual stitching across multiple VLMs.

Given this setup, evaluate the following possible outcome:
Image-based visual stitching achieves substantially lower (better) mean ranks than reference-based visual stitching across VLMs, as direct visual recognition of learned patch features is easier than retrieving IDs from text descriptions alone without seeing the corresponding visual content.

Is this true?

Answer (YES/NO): YES